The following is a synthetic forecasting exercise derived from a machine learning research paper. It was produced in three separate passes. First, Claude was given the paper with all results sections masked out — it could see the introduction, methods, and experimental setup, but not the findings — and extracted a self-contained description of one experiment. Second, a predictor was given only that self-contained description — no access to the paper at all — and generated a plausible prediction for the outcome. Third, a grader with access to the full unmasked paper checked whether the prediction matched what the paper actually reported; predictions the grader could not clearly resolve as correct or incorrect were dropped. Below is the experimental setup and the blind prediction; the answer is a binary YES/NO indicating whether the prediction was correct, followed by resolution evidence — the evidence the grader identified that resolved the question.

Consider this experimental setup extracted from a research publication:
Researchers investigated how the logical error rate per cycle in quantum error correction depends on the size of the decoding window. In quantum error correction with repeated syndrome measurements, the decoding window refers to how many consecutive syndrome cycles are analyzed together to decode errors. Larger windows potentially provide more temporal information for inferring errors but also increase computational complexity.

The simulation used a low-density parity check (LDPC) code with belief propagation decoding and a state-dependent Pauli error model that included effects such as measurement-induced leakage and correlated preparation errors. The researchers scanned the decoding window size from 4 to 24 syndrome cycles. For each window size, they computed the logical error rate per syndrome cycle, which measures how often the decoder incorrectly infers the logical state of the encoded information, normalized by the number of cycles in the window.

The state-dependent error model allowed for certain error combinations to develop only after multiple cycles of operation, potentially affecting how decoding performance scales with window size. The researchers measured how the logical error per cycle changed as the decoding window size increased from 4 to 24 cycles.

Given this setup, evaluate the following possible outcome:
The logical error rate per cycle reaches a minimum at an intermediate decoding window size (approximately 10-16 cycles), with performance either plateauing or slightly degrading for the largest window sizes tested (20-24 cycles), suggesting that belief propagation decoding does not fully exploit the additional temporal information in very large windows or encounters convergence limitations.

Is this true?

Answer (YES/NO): NO